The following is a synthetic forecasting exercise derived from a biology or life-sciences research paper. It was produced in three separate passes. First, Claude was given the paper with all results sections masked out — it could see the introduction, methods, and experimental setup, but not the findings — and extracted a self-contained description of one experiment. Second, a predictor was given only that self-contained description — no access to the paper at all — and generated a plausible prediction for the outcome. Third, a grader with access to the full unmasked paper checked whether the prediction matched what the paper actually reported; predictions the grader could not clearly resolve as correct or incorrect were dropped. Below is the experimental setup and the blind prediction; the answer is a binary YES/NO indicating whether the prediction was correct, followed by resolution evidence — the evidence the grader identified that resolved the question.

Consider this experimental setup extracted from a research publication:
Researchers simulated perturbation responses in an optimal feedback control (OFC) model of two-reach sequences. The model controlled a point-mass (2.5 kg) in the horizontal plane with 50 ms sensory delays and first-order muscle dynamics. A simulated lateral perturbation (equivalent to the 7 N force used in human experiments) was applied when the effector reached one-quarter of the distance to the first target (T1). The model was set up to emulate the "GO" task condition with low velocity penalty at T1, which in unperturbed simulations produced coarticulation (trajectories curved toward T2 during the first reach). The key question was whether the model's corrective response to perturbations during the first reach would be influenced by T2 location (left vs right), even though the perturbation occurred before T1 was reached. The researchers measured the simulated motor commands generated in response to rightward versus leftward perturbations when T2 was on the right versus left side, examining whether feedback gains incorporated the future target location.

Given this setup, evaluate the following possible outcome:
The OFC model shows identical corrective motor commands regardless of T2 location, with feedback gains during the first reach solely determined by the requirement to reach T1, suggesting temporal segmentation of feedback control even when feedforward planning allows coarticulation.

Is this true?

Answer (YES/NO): NO